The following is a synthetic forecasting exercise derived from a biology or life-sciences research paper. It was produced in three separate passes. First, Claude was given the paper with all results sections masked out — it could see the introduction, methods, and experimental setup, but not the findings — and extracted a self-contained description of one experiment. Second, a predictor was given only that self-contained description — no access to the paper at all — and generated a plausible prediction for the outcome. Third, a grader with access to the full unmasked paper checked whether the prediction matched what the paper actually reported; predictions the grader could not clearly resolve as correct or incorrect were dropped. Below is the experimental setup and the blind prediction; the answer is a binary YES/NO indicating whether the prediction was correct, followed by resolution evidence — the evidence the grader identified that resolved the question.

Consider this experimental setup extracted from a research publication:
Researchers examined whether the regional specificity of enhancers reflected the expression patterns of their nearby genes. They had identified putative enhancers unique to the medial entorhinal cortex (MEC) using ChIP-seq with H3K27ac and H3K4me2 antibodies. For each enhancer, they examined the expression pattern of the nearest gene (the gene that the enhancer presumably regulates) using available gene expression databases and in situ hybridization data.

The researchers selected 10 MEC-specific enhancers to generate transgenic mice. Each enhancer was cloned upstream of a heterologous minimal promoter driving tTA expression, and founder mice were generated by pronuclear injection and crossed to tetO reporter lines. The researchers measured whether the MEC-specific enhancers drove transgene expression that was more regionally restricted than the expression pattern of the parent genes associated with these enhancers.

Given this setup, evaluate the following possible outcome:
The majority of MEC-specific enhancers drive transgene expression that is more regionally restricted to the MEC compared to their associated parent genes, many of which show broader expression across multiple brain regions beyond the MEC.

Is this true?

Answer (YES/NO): YES